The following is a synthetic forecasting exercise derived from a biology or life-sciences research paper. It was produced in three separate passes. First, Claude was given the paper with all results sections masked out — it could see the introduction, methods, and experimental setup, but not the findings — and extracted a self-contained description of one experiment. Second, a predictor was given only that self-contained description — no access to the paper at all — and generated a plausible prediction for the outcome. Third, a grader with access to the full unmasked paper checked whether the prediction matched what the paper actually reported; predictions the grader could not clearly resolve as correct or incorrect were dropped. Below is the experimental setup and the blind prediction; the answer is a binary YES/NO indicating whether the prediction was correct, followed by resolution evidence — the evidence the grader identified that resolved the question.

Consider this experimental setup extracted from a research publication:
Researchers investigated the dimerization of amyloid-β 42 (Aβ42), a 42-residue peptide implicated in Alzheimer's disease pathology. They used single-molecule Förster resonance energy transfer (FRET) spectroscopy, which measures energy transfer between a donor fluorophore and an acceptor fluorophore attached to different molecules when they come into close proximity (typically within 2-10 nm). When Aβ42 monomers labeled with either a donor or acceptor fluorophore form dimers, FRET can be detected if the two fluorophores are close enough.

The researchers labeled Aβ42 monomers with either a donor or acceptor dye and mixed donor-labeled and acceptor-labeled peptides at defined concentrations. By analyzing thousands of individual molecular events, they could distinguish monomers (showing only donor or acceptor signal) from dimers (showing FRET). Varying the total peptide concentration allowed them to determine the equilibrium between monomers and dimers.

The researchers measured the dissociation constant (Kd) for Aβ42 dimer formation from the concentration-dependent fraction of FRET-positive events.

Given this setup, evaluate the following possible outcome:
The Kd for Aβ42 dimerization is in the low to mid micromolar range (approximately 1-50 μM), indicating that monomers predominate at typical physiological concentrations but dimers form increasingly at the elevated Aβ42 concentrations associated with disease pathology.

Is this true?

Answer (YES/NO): NO